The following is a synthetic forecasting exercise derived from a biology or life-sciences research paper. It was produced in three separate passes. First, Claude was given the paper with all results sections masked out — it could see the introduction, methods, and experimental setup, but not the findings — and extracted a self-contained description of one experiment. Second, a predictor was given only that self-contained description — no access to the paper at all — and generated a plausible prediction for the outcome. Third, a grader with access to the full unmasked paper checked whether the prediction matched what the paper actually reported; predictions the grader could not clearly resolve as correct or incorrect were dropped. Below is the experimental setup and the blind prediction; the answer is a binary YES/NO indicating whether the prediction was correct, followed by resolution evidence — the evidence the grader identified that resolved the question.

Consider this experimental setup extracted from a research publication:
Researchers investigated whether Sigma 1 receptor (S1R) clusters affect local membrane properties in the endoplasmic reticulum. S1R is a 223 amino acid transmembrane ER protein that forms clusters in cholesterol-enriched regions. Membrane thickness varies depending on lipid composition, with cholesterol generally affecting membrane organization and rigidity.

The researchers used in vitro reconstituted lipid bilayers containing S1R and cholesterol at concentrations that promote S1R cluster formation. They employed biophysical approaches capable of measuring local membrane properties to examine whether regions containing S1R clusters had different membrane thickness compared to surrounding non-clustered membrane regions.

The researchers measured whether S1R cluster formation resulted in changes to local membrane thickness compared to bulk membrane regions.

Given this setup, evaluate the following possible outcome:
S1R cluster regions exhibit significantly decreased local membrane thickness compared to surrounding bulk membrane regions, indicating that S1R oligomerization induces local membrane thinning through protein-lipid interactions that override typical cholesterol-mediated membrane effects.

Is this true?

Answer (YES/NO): NO